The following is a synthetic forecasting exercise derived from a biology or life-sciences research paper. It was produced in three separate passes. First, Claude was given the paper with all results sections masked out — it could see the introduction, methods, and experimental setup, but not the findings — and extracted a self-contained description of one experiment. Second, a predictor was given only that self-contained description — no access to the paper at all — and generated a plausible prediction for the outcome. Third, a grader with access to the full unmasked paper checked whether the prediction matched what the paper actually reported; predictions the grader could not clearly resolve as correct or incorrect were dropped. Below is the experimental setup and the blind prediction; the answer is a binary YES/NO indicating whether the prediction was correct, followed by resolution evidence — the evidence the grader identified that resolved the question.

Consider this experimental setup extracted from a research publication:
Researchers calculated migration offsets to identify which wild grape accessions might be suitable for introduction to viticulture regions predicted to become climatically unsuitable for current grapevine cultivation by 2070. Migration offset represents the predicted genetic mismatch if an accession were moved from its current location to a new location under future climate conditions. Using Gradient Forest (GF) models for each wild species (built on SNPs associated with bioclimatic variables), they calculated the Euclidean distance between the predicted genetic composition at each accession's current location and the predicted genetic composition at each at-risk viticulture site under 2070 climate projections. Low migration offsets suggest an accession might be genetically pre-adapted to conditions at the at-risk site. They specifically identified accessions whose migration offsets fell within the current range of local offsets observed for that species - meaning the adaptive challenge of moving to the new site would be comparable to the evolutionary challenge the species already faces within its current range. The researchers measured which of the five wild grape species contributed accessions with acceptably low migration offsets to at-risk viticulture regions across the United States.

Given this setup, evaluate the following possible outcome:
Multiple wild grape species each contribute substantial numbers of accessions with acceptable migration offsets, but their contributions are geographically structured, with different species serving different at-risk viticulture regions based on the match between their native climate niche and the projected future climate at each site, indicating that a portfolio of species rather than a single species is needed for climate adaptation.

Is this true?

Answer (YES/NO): NO